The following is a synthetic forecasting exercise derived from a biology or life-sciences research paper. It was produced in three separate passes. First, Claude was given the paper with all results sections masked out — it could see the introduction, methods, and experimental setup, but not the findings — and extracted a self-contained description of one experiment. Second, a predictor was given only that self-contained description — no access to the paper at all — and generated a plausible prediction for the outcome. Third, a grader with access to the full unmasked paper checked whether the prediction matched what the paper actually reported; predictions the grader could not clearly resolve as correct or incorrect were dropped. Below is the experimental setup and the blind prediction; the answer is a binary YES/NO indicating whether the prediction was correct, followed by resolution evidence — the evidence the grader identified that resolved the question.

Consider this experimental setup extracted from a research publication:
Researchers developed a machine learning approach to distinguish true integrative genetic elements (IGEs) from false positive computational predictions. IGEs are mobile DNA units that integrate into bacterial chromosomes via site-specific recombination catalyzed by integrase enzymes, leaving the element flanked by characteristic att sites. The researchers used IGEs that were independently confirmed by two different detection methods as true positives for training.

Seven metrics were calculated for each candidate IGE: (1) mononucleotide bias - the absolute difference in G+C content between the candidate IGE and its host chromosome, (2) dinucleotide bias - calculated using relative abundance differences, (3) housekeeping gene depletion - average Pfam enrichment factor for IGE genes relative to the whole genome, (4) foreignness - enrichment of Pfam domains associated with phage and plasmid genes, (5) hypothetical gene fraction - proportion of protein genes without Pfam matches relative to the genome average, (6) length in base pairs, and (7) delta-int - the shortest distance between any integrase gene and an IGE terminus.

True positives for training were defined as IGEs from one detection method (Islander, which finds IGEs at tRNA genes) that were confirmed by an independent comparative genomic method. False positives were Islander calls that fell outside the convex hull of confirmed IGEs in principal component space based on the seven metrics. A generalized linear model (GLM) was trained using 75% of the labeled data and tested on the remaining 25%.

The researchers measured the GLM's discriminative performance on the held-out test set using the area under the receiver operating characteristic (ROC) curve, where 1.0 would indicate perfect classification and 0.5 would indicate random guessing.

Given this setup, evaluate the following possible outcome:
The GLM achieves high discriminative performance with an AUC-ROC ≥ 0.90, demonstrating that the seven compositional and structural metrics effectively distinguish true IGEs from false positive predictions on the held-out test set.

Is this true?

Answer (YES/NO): YES